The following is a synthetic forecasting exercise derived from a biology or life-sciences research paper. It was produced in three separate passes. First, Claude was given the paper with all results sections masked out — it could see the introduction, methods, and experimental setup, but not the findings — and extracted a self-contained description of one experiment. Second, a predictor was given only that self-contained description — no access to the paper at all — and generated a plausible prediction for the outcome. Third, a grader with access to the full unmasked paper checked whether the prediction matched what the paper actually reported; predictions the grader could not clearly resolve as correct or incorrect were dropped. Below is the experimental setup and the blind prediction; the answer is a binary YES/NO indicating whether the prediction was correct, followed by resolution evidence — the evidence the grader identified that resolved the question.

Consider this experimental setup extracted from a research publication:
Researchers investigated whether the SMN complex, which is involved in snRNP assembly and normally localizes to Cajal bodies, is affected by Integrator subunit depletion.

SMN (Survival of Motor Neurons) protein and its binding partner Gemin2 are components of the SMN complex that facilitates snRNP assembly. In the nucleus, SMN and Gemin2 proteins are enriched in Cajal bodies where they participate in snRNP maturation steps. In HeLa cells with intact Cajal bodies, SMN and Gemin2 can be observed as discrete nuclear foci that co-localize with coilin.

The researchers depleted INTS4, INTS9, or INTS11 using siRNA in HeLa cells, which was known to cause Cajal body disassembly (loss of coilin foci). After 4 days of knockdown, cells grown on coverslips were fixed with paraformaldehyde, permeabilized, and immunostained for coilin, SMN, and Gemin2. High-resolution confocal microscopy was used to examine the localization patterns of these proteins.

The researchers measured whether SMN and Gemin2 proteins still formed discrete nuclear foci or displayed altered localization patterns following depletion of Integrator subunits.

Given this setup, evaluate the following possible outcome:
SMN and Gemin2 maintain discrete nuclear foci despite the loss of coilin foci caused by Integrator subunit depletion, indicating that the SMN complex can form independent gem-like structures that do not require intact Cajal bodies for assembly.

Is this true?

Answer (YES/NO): NO